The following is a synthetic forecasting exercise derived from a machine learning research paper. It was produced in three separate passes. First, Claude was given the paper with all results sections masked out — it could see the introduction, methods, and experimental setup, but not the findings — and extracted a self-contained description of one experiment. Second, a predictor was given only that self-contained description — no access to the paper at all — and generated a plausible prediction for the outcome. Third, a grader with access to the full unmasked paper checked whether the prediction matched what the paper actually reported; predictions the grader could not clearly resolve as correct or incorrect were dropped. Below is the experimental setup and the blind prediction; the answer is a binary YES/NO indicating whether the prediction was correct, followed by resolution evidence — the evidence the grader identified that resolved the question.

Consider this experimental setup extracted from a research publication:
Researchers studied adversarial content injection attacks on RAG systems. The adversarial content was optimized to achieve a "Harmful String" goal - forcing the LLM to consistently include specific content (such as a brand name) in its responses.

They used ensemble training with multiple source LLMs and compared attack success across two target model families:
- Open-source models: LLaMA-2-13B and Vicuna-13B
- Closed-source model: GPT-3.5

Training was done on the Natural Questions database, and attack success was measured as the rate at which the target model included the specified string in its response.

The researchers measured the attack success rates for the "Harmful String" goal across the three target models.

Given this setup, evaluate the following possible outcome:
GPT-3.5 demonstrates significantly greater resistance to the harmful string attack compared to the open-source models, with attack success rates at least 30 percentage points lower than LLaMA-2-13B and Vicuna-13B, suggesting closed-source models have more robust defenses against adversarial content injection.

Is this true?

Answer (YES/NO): NO